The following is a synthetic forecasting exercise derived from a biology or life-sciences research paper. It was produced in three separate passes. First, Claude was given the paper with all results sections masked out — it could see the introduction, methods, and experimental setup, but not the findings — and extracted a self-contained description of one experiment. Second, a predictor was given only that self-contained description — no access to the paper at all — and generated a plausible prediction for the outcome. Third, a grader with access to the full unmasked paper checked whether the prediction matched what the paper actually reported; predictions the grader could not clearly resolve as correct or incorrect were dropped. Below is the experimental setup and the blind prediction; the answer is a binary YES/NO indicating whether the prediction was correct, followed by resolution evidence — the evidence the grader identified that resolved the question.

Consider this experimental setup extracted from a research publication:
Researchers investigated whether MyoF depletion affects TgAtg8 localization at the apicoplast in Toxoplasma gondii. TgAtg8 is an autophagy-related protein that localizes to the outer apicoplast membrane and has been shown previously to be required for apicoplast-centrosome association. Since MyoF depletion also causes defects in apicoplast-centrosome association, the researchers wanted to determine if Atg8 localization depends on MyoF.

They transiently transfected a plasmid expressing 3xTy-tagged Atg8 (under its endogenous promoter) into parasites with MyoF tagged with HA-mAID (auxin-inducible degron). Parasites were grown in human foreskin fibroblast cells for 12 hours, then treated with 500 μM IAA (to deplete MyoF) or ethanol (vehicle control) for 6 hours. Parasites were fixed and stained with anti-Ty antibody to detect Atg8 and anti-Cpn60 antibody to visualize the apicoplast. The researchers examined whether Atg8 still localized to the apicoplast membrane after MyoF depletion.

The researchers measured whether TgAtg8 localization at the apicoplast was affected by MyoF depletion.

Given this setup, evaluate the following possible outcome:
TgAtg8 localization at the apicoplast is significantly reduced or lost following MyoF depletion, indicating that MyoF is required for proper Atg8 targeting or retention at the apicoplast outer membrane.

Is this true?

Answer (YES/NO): NO